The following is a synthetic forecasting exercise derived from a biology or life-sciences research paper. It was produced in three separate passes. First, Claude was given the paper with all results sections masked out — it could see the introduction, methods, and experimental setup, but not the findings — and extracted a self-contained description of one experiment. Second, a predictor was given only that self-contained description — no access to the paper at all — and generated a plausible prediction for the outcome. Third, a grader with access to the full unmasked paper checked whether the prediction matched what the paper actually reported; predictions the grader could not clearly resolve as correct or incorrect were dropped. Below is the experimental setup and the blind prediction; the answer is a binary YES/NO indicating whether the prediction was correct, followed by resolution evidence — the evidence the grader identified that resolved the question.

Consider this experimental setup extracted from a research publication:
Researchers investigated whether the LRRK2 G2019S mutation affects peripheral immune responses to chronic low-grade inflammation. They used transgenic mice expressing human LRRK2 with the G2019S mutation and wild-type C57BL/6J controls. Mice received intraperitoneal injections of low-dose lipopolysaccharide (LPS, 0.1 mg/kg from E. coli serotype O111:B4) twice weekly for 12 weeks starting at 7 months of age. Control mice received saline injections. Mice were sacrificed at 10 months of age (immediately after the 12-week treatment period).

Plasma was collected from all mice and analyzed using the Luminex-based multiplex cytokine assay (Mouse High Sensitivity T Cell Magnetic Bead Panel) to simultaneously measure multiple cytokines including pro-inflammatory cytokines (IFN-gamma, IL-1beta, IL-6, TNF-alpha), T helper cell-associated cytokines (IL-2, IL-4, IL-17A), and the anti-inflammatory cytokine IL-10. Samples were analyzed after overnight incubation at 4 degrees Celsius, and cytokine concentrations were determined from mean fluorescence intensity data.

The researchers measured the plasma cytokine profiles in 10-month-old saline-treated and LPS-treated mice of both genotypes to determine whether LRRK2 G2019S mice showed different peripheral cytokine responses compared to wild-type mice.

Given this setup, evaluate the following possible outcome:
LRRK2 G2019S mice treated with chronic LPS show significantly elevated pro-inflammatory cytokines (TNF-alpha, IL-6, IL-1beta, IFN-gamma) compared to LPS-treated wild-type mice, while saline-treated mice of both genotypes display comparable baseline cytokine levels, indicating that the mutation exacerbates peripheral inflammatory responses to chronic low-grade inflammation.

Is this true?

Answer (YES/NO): NO